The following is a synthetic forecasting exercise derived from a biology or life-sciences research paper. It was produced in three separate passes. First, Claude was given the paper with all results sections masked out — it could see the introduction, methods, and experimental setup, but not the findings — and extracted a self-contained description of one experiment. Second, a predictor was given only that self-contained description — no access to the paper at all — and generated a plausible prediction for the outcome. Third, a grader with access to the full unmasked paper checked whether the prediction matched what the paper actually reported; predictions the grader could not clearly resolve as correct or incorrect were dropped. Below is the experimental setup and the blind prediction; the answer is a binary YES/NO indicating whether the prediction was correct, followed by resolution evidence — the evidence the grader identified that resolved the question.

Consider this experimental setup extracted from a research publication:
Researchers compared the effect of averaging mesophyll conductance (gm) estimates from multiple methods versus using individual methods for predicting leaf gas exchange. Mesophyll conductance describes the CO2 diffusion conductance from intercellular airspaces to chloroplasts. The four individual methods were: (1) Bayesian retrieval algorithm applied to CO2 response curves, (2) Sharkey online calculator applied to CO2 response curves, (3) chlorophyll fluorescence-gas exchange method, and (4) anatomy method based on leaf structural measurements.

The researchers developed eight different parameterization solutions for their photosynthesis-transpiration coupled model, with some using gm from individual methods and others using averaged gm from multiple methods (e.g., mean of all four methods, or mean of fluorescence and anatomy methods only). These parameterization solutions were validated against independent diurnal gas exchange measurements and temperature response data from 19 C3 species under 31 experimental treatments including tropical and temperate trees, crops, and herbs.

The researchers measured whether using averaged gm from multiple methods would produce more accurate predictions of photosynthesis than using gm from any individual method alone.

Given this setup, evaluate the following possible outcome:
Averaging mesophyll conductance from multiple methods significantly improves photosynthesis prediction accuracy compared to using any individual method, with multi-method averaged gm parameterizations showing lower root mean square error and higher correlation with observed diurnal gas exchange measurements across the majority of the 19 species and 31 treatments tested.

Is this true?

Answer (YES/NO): NO